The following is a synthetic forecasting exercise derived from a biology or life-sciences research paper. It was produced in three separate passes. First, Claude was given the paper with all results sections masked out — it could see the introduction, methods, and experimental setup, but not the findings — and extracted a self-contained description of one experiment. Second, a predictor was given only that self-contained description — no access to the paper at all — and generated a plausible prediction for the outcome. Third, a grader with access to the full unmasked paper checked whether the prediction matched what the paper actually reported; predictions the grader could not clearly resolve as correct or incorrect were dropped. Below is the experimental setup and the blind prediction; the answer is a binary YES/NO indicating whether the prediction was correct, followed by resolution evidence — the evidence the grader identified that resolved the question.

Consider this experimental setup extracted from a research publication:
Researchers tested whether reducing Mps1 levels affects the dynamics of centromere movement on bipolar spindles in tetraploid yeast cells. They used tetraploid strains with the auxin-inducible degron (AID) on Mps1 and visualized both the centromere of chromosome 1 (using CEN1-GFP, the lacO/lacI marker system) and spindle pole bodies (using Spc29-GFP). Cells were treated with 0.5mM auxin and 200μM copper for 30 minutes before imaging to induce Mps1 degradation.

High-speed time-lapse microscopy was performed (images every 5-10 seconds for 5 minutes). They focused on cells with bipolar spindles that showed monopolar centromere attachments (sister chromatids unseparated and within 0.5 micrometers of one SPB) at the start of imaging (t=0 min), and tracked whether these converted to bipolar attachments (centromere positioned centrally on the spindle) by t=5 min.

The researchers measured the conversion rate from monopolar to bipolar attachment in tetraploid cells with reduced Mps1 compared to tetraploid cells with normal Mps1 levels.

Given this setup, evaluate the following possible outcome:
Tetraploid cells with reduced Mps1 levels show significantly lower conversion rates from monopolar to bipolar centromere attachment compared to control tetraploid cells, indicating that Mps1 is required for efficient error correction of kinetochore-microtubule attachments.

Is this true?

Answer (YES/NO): YES